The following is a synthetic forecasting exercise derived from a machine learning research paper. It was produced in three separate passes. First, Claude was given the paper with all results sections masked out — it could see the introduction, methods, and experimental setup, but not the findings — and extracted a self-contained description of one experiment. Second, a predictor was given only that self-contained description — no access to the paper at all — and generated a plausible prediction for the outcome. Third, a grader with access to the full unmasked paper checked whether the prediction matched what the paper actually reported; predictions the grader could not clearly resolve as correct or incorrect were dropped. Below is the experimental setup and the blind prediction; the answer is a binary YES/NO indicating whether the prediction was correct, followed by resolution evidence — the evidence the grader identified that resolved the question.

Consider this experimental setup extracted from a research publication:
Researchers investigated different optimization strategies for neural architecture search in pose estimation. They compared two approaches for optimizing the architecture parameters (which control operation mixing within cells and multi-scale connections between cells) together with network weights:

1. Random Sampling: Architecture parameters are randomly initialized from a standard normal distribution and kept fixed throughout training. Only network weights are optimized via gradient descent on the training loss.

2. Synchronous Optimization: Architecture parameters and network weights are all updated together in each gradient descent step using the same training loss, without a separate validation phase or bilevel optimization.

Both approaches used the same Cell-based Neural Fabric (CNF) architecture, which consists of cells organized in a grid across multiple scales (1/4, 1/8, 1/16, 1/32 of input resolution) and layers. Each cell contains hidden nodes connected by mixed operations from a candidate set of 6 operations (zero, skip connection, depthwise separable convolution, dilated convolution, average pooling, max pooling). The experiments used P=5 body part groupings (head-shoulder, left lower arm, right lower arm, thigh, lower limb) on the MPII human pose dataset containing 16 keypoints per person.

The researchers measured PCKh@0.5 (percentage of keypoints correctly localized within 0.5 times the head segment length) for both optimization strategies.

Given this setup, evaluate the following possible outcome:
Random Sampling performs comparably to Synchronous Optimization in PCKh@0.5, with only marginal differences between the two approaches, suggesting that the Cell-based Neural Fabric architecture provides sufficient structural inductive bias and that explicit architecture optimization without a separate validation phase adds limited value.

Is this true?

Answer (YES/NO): YES